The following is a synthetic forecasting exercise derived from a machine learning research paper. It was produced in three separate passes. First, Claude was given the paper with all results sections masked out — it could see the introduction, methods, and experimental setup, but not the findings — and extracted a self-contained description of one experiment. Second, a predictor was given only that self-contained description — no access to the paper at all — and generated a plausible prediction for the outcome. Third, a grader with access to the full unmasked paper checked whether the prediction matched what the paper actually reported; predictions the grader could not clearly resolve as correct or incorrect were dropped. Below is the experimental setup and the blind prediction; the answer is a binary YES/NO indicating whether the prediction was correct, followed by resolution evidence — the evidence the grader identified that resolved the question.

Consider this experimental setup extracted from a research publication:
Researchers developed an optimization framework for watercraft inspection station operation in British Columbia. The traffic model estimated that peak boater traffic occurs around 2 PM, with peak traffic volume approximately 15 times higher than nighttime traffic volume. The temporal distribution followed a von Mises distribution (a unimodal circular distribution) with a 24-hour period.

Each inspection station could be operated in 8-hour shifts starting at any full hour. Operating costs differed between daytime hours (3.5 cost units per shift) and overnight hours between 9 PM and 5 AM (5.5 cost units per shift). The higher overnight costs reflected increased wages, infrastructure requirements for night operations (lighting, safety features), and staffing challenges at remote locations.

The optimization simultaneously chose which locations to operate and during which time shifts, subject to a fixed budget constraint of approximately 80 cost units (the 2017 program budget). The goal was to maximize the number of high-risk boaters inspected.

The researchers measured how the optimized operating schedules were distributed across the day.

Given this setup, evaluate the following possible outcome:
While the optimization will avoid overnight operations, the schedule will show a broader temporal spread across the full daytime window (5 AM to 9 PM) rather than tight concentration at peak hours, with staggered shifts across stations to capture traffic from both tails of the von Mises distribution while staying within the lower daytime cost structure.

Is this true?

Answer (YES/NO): NO